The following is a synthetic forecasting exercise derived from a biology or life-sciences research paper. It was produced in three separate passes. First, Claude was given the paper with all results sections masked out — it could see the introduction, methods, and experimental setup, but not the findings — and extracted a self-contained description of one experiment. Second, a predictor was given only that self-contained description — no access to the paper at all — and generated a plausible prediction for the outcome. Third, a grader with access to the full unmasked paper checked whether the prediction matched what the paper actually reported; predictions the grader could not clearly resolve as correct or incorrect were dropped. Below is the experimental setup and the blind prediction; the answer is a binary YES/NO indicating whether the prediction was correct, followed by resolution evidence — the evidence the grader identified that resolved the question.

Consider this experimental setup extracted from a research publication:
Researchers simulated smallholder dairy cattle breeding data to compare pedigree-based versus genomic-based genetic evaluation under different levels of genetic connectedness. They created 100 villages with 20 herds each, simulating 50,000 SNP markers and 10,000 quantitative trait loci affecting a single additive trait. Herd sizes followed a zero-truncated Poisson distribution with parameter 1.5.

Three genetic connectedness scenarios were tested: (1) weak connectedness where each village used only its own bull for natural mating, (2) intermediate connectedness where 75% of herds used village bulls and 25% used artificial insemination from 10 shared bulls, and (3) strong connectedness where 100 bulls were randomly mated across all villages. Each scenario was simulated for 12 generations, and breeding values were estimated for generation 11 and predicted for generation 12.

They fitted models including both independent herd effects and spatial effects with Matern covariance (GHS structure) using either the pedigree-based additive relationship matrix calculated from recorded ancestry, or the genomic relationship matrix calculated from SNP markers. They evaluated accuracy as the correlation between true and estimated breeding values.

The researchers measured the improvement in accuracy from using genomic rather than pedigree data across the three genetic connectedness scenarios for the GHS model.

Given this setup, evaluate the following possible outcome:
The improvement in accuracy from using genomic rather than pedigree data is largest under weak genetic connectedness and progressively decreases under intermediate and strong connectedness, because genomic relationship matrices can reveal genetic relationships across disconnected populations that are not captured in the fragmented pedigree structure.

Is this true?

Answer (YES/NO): NO